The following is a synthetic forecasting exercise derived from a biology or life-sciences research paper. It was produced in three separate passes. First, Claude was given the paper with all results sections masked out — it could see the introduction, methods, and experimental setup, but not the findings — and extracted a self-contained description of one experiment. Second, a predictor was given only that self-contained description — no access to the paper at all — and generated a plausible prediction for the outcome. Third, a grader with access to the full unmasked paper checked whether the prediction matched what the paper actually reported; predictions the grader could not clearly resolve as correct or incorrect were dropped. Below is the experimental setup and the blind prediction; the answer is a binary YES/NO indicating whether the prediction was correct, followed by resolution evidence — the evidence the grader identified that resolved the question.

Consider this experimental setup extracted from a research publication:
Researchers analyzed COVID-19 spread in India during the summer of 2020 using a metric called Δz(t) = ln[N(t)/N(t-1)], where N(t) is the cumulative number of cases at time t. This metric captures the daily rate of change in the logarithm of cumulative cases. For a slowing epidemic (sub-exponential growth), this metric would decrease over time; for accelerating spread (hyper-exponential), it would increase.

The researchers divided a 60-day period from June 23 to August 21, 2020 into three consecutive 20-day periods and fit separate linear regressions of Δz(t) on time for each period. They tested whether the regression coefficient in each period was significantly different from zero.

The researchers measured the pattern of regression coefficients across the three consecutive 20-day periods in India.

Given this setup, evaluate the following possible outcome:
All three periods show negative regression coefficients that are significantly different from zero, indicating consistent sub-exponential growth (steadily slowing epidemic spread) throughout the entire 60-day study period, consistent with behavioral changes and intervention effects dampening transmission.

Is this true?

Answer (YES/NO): NO